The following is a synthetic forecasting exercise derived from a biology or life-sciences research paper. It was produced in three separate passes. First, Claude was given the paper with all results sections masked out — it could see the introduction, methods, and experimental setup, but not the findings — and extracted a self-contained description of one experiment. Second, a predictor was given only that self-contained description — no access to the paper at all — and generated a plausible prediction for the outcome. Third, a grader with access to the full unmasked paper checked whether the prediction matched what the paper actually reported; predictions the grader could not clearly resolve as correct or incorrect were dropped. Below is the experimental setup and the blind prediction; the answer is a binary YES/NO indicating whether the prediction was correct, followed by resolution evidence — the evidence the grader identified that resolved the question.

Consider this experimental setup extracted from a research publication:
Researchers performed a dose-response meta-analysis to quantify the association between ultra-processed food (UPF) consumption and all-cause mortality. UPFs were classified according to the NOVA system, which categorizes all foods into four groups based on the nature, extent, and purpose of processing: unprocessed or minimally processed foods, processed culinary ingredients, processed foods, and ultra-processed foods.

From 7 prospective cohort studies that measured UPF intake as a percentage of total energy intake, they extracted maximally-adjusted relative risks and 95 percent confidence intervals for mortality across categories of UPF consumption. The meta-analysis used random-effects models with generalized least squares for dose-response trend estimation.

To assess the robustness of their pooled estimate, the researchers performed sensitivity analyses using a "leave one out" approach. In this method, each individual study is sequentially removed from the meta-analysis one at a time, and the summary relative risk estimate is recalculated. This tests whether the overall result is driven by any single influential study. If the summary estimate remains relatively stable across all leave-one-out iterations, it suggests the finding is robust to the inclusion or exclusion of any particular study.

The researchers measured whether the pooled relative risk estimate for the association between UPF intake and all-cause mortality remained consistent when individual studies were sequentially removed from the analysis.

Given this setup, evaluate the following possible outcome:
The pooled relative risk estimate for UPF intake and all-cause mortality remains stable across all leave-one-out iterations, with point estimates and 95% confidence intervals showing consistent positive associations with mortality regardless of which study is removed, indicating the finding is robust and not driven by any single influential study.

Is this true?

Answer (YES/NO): YES